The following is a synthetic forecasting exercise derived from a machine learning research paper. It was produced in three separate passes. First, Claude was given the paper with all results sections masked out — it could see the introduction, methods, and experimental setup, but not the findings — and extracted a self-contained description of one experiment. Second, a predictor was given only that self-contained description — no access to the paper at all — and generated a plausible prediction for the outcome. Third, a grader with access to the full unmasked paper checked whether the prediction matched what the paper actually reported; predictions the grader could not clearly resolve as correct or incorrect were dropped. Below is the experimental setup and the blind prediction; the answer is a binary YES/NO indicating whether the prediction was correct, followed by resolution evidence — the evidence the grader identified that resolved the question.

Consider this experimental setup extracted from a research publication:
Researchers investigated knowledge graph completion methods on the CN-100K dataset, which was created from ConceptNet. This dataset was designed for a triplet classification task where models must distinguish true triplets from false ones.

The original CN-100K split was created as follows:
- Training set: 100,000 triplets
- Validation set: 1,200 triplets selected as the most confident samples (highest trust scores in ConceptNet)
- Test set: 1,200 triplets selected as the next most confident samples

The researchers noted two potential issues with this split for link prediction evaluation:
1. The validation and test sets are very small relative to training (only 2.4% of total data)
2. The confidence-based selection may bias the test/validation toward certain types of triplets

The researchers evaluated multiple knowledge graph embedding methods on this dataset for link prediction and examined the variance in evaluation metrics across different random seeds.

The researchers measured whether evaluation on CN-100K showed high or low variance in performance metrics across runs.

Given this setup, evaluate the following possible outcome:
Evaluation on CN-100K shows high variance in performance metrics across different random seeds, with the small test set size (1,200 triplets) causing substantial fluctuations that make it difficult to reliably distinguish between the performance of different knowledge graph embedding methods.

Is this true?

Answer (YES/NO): YES